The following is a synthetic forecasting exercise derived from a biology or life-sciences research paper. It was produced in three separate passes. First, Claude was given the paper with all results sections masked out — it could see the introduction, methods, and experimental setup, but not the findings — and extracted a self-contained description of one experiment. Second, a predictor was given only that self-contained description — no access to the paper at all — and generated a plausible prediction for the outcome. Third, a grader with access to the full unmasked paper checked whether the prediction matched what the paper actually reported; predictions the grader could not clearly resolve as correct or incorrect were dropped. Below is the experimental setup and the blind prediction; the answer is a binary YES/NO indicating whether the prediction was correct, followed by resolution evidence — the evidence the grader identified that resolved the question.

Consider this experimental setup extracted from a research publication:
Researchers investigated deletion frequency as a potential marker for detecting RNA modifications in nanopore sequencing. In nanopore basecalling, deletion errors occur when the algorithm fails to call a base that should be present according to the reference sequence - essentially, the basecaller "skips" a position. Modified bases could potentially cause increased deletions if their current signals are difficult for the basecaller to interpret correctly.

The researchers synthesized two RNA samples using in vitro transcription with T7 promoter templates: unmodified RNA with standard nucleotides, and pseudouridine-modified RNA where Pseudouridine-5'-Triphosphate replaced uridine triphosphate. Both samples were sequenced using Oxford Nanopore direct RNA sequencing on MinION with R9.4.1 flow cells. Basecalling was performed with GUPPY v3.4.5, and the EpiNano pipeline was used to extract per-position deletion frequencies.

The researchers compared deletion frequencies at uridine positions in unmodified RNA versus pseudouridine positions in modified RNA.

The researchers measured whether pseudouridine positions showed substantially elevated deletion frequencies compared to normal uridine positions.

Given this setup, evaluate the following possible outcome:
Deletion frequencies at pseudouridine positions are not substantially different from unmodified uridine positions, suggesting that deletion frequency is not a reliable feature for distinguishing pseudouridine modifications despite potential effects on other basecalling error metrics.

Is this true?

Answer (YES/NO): YES